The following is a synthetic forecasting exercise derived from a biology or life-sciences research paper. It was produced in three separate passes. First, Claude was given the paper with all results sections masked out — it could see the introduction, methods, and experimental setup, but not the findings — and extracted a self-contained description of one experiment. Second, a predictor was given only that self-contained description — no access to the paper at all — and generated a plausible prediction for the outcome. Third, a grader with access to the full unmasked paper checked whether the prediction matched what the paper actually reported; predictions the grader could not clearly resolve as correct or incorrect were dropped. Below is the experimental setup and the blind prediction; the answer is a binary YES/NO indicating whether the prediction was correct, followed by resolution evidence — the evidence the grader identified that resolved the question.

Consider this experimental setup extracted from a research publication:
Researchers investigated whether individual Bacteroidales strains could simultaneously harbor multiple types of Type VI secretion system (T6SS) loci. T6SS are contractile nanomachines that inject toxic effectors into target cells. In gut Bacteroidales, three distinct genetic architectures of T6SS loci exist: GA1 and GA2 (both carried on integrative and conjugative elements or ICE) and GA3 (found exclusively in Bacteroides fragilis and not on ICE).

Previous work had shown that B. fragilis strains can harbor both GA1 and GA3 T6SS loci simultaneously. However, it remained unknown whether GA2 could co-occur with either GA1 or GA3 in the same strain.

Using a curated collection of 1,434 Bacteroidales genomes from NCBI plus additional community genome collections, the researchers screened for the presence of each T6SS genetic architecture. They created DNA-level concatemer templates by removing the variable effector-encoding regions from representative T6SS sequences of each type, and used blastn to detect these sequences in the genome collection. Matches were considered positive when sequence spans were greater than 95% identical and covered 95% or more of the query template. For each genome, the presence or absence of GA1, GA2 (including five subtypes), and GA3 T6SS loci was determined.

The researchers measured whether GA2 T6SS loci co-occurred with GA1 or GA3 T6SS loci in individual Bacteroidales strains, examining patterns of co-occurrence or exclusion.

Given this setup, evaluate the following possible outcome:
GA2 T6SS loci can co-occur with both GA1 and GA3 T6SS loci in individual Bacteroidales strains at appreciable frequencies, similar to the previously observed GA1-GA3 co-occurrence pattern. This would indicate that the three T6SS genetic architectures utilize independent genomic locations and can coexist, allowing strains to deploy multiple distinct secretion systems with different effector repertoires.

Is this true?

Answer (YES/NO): NO